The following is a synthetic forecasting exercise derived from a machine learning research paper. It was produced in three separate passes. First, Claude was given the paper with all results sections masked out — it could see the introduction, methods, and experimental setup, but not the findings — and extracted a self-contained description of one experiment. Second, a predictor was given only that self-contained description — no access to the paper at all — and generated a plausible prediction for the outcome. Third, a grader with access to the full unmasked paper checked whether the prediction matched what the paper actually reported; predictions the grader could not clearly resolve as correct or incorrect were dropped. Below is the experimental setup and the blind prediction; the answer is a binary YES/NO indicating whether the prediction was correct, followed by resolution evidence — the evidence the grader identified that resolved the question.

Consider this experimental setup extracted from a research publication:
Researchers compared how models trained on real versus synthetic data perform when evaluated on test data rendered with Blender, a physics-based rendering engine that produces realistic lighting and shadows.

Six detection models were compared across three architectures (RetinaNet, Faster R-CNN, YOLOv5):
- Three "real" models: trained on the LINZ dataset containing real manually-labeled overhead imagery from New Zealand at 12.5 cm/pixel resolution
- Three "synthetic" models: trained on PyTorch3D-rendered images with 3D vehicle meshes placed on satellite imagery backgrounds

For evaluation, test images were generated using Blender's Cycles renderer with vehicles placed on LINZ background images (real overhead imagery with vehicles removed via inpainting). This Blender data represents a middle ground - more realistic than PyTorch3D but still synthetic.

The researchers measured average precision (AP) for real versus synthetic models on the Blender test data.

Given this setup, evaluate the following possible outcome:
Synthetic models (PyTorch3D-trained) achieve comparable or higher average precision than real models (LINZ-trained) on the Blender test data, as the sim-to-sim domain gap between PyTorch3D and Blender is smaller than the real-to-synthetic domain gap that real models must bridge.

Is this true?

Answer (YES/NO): NO